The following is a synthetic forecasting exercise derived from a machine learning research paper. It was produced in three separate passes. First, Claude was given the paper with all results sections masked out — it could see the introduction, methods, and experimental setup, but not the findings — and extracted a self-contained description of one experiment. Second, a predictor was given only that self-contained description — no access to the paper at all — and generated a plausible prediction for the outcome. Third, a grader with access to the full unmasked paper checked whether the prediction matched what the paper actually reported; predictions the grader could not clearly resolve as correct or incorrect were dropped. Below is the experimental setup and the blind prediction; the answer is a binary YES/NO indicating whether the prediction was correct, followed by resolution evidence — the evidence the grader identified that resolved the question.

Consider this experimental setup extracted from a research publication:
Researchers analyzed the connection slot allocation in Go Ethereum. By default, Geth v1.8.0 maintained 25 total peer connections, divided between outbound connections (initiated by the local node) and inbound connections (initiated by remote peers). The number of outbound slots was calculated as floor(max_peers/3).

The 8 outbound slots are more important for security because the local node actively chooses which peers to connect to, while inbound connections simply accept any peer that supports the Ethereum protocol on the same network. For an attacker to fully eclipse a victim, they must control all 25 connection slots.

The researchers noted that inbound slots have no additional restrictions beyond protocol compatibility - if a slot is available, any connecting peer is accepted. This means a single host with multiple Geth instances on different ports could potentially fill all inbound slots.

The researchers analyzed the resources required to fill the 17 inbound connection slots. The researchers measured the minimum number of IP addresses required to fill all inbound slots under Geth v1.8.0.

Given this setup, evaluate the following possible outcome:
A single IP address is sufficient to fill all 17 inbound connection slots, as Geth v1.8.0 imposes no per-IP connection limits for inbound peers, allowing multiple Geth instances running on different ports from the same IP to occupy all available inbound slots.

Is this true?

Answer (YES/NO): YES